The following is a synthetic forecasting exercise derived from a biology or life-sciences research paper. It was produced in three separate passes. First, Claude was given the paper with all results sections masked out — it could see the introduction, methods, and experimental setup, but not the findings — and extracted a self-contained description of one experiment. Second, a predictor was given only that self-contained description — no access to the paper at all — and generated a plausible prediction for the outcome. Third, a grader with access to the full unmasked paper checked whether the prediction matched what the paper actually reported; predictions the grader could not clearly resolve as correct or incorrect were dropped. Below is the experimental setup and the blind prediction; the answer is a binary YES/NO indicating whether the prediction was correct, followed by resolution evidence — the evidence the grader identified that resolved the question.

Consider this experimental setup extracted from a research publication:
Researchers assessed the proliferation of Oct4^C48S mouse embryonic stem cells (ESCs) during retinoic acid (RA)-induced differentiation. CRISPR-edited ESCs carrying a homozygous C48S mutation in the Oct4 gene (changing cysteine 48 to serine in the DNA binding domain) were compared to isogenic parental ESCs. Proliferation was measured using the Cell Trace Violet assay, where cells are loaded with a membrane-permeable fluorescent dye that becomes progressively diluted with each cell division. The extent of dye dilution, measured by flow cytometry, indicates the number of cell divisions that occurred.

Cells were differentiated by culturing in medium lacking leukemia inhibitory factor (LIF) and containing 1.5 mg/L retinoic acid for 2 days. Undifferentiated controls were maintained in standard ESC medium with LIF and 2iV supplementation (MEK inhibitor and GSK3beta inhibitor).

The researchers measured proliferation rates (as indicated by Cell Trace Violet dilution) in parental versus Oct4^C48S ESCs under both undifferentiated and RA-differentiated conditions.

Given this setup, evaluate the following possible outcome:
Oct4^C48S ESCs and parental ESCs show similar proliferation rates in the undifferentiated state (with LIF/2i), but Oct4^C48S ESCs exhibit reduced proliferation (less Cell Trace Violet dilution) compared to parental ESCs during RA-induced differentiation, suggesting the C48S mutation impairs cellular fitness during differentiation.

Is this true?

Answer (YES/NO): YES